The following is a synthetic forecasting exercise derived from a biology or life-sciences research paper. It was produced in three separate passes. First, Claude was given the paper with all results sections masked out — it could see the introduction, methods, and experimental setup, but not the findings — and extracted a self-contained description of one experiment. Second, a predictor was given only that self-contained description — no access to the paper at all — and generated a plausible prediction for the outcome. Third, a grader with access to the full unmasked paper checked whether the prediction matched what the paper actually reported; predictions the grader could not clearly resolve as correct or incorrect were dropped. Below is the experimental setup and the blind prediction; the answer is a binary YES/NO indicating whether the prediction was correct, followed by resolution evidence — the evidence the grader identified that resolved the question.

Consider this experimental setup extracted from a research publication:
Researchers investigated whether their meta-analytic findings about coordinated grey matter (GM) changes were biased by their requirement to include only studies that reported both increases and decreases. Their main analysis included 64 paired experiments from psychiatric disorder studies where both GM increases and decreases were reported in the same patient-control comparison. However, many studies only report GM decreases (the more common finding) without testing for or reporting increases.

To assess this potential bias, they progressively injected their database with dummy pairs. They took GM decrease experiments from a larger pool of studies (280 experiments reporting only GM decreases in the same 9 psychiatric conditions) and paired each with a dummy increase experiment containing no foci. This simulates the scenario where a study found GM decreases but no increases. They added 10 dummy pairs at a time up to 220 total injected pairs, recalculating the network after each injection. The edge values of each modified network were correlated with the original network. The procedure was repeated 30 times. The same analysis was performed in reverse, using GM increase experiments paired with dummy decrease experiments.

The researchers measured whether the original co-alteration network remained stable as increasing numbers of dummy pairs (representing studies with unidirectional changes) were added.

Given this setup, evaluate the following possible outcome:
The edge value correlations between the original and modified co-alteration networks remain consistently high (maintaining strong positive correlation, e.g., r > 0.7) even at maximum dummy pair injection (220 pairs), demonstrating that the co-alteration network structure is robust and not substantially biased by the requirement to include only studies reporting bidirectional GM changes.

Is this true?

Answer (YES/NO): YES